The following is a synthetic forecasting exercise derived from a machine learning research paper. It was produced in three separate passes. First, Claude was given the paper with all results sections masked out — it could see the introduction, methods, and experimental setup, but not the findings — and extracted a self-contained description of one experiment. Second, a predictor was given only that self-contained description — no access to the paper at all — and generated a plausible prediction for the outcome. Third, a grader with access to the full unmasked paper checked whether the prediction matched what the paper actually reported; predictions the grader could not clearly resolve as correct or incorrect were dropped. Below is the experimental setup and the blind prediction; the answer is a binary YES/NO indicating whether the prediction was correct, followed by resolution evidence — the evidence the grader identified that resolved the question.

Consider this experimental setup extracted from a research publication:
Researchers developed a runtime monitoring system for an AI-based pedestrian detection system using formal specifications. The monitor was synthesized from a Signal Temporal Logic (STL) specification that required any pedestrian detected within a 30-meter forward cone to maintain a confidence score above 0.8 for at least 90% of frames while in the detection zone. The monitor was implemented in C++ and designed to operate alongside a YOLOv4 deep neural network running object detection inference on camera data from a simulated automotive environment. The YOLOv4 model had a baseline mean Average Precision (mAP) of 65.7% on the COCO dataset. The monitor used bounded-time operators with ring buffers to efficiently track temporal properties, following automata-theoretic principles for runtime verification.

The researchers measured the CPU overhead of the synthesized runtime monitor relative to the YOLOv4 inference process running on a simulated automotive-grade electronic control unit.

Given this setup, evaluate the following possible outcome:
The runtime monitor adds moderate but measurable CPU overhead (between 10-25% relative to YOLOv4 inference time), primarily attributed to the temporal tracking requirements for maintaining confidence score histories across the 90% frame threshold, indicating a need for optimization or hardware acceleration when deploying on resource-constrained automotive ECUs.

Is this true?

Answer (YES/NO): NO